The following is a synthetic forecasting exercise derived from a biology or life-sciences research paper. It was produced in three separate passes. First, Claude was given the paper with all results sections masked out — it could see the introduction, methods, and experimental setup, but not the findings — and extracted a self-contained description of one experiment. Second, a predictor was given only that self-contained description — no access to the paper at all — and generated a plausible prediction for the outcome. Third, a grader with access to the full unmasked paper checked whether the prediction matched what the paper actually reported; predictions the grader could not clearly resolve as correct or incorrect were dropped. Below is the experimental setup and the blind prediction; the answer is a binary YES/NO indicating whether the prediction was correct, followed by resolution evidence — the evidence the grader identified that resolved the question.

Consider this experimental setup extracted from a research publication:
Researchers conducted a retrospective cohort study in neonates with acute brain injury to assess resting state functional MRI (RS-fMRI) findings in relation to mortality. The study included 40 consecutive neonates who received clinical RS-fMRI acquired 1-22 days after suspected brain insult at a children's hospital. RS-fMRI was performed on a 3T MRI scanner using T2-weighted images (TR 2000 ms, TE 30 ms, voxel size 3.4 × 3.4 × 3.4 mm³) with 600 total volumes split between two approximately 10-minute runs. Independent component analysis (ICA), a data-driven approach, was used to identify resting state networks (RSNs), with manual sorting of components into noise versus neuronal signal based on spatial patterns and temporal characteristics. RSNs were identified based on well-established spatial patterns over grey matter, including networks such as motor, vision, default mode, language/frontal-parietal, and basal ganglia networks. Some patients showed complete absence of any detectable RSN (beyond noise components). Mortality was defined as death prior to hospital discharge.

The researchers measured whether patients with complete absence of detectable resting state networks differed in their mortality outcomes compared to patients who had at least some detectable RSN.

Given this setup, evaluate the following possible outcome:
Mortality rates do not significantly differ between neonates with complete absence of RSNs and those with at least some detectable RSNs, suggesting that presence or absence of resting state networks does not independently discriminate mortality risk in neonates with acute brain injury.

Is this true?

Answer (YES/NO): NO